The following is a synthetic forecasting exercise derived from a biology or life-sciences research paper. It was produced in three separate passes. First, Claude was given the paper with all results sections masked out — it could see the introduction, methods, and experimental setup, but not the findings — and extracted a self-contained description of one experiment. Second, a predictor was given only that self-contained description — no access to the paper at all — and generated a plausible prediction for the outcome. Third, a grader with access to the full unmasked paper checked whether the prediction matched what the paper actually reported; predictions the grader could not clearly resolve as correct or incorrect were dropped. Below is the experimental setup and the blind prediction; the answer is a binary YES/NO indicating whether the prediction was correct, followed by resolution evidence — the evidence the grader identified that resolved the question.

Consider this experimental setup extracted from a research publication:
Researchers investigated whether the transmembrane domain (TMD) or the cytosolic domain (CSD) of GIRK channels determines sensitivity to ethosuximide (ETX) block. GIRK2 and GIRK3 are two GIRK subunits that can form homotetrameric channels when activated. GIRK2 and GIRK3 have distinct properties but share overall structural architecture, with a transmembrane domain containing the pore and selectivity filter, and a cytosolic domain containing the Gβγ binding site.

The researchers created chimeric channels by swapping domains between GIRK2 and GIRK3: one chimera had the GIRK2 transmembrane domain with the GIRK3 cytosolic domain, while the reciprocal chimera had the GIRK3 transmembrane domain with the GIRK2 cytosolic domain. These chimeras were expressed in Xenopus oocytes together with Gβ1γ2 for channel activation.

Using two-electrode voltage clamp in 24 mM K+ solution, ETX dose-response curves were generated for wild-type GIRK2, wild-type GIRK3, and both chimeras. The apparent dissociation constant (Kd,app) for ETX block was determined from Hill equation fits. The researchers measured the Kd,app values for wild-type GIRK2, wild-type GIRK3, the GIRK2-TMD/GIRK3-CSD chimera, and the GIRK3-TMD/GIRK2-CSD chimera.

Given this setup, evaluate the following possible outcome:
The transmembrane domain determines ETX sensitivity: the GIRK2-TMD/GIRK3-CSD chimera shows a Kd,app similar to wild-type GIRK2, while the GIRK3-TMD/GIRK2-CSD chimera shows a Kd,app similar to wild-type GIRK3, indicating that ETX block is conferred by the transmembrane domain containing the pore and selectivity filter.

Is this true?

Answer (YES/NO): YES